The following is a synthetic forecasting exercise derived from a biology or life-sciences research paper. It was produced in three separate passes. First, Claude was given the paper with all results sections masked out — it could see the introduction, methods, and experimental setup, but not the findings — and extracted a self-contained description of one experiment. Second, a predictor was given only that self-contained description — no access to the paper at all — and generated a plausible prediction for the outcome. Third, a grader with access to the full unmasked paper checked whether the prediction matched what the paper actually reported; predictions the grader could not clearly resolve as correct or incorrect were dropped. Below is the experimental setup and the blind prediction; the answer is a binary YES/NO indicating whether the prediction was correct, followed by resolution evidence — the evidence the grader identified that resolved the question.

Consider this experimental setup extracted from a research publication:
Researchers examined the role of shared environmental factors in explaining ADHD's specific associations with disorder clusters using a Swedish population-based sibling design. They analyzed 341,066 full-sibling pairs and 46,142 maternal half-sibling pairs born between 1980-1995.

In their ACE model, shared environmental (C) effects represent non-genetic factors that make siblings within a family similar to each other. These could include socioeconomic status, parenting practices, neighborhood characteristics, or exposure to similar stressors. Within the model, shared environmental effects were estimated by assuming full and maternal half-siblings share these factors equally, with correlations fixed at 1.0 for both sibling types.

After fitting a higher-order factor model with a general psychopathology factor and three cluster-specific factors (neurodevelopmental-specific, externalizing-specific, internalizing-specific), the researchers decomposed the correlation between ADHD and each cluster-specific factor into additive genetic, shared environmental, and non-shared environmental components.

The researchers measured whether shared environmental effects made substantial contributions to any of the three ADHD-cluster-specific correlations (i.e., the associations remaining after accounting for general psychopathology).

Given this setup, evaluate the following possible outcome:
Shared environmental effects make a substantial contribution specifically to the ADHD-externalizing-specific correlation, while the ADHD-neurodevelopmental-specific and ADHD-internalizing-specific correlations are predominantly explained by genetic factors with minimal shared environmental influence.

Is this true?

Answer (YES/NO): NO